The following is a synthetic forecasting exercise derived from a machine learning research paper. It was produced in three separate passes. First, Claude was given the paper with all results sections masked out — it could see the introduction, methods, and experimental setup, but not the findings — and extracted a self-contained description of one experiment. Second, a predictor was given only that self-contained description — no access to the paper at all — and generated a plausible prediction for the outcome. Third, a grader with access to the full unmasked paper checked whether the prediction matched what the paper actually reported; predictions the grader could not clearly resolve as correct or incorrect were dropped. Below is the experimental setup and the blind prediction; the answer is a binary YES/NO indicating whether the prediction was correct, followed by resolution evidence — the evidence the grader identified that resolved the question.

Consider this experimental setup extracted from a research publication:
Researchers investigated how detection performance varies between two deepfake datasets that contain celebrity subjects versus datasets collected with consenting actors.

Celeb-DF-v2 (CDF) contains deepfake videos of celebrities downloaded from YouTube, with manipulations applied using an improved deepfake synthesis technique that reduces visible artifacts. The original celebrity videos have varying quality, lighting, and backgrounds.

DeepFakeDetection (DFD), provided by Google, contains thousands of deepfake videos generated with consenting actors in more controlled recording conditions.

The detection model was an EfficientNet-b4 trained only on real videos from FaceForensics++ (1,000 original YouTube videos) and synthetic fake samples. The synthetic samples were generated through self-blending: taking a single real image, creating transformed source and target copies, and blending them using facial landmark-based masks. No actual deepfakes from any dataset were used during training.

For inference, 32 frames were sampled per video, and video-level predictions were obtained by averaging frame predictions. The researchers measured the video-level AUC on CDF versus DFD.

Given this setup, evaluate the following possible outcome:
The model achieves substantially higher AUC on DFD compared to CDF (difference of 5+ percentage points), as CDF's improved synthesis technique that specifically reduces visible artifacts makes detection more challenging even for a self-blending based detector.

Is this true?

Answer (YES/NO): NO